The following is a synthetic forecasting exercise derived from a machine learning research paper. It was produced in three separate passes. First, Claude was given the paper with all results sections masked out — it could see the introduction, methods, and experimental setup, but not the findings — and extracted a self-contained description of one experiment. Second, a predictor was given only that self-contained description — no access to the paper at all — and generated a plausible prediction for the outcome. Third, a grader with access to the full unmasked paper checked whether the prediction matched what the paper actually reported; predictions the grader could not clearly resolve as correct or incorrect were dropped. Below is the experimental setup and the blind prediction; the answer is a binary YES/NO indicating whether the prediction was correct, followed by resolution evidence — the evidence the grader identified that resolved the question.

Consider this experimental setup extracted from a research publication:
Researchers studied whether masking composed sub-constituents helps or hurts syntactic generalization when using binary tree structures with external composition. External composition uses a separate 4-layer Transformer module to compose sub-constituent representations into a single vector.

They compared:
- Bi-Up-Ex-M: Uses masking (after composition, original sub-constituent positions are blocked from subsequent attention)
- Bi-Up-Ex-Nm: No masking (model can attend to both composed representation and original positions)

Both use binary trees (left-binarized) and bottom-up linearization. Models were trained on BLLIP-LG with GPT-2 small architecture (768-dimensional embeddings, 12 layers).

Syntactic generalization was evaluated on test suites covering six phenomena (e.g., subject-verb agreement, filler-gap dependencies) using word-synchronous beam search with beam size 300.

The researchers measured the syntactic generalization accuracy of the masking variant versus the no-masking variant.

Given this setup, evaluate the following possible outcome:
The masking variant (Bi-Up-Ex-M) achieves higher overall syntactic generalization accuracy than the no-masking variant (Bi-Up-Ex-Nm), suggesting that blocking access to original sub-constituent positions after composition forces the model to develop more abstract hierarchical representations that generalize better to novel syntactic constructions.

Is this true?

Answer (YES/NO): YES